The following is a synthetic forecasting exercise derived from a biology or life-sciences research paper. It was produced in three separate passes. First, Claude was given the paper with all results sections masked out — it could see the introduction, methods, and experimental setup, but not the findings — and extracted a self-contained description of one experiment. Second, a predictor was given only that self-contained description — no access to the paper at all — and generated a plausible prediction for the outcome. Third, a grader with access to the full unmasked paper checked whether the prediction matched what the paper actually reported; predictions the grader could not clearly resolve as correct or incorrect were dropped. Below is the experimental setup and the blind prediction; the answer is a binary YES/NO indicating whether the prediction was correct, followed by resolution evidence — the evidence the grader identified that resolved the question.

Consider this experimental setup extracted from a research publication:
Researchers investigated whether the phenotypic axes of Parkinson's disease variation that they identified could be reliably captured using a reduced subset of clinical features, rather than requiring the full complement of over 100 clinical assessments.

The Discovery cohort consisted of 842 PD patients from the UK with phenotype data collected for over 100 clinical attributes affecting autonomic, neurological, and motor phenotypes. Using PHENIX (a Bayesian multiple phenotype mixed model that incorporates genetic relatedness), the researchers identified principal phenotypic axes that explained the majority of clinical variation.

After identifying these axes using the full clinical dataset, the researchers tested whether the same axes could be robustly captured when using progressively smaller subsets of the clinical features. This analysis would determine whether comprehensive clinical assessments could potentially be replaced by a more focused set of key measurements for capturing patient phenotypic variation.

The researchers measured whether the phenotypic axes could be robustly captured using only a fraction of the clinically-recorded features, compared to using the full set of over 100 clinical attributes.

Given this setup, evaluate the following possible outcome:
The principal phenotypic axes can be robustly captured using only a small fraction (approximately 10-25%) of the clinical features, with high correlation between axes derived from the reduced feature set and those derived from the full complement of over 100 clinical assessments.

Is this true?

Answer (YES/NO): NO